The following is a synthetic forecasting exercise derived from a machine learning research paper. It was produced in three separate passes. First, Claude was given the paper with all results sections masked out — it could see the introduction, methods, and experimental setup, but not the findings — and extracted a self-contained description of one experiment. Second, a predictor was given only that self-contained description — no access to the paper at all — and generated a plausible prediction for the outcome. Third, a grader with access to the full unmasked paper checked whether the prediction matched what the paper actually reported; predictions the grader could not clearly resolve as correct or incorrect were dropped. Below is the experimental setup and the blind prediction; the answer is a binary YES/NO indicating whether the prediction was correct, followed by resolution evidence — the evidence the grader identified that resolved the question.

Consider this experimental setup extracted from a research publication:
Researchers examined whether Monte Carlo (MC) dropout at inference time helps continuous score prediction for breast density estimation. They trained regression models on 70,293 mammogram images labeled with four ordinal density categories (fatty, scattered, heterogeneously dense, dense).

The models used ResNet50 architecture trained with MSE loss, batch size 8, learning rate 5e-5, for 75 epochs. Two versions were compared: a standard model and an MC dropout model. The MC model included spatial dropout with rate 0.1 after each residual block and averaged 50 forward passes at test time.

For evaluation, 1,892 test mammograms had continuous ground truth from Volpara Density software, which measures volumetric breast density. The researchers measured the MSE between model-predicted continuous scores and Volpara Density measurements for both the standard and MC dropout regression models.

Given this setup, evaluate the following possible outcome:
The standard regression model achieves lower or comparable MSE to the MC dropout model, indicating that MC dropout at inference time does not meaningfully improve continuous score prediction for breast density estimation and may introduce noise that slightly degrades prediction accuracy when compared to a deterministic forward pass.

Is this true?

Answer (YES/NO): NO